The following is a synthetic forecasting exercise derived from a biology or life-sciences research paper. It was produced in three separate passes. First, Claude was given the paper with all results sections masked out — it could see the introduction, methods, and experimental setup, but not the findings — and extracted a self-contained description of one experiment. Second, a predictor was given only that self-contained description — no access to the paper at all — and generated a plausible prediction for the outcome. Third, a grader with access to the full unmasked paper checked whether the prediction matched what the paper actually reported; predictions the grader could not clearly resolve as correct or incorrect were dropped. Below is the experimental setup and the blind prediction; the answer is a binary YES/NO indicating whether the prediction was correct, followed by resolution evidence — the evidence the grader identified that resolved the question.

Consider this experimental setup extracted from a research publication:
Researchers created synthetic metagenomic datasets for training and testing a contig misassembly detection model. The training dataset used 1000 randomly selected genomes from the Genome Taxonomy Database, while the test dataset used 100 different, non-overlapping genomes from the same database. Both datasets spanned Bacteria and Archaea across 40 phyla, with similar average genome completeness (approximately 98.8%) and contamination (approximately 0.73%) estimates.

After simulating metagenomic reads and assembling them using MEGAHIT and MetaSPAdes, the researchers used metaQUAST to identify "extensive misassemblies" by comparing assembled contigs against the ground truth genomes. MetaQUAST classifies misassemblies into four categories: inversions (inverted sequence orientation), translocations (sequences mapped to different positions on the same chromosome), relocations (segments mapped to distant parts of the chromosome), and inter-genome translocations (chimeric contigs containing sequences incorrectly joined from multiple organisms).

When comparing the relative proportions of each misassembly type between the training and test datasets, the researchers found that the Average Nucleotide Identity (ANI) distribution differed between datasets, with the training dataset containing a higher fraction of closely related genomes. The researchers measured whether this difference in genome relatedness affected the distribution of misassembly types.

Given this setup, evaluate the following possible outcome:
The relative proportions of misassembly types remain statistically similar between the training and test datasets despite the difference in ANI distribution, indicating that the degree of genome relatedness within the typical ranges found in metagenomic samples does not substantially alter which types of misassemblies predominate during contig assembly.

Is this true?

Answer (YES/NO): NO